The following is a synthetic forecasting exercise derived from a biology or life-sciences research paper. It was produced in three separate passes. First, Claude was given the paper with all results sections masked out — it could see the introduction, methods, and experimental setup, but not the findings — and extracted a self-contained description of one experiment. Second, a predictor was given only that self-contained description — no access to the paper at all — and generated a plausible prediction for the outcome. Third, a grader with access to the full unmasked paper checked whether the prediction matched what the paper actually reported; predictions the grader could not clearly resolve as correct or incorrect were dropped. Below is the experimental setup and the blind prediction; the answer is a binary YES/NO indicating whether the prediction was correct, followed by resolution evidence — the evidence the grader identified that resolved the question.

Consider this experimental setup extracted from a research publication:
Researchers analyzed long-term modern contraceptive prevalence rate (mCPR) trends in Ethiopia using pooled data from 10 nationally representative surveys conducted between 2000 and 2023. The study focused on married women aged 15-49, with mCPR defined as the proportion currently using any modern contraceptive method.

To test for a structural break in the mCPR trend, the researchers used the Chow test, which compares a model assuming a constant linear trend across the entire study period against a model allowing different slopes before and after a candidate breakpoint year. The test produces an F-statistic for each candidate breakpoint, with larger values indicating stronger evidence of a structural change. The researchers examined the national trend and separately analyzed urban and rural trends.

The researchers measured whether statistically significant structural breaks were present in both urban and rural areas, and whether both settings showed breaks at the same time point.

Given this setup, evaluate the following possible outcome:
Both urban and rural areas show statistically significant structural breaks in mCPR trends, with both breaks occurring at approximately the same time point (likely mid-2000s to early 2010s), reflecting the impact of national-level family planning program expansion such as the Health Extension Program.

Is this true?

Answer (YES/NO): NO